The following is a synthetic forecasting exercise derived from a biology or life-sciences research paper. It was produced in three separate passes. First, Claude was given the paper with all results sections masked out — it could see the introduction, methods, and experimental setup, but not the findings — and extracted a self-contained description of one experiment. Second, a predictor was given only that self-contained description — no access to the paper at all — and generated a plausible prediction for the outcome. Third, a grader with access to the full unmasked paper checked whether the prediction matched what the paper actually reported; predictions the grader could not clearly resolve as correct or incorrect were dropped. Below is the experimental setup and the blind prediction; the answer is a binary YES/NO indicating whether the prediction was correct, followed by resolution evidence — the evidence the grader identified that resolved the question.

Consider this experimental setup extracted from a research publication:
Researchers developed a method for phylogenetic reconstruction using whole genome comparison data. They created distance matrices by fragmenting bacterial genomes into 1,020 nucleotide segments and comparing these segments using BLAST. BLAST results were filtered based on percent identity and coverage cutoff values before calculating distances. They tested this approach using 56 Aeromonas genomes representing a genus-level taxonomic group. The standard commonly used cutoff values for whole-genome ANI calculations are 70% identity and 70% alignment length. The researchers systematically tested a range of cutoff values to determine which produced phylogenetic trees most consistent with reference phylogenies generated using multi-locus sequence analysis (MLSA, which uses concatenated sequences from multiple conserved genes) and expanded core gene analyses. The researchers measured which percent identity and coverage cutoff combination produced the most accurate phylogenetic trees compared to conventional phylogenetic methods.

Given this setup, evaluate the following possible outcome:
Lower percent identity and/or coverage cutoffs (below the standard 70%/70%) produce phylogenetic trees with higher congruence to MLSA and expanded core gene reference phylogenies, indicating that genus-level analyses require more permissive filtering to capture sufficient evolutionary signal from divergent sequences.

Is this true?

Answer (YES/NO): NO